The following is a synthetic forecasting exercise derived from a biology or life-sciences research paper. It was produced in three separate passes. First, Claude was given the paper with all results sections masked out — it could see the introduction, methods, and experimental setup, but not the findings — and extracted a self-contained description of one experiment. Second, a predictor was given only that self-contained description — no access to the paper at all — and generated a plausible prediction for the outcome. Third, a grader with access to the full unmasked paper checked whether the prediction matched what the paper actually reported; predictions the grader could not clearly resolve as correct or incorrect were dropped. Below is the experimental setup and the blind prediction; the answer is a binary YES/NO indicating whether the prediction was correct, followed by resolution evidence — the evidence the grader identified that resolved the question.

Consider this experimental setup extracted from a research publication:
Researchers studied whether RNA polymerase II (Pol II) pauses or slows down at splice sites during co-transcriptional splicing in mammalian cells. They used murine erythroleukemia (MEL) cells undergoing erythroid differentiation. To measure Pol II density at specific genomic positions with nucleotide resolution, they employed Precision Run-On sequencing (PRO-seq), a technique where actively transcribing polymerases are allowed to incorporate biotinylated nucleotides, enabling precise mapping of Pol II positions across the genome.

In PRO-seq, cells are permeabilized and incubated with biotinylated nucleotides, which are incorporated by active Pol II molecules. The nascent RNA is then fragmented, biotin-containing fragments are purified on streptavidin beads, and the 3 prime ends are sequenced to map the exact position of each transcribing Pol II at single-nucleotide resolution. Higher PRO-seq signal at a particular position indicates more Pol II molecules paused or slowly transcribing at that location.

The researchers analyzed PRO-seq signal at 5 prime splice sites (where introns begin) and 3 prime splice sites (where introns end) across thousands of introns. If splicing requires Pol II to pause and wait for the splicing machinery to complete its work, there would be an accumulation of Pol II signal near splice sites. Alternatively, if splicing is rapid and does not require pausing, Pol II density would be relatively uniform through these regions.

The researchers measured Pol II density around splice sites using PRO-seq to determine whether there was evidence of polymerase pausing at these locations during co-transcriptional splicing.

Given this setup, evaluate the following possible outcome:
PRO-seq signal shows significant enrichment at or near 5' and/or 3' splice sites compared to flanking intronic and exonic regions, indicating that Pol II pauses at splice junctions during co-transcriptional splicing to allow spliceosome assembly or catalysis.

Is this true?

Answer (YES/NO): NO